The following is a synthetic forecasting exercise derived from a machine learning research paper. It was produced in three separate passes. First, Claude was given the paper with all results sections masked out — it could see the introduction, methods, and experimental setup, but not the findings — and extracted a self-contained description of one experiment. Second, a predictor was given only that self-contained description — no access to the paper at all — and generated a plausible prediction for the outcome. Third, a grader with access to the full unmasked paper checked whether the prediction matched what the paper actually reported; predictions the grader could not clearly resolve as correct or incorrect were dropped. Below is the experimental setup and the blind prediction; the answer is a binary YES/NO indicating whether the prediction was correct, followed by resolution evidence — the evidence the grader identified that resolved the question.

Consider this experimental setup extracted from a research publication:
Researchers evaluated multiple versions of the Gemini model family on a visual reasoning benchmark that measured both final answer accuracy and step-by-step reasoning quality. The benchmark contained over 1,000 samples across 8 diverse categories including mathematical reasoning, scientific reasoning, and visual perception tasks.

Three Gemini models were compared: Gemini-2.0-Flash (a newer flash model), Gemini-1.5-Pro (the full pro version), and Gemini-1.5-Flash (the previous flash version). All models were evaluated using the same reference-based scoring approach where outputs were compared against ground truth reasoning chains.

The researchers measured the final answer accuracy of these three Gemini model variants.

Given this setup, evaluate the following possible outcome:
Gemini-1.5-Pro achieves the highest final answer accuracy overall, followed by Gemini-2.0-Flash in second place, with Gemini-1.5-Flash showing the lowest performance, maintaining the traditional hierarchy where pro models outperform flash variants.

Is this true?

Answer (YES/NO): YES